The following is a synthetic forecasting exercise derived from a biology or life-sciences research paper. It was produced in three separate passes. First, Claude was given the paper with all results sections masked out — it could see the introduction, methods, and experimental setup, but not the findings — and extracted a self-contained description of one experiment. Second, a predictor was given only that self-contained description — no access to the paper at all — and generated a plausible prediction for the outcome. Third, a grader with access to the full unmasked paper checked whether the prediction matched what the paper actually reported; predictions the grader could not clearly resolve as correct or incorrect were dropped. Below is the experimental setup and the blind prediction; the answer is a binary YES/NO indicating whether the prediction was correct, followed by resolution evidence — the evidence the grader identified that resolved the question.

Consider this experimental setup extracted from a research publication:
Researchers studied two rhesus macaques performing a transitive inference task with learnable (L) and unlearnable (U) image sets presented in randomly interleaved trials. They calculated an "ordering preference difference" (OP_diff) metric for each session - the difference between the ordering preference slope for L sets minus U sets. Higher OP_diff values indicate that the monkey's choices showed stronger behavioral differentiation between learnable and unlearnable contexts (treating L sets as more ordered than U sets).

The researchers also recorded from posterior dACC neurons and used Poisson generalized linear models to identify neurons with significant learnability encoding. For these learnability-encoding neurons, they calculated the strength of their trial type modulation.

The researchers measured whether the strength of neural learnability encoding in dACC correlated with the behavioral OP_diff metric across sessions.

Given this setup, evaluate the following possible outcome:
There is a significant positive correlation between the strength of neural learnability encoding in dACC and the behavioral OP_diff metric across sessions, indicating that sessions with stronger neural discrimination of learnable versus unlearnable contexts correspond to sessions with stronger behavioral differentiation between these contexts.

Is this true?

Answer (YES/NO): YES